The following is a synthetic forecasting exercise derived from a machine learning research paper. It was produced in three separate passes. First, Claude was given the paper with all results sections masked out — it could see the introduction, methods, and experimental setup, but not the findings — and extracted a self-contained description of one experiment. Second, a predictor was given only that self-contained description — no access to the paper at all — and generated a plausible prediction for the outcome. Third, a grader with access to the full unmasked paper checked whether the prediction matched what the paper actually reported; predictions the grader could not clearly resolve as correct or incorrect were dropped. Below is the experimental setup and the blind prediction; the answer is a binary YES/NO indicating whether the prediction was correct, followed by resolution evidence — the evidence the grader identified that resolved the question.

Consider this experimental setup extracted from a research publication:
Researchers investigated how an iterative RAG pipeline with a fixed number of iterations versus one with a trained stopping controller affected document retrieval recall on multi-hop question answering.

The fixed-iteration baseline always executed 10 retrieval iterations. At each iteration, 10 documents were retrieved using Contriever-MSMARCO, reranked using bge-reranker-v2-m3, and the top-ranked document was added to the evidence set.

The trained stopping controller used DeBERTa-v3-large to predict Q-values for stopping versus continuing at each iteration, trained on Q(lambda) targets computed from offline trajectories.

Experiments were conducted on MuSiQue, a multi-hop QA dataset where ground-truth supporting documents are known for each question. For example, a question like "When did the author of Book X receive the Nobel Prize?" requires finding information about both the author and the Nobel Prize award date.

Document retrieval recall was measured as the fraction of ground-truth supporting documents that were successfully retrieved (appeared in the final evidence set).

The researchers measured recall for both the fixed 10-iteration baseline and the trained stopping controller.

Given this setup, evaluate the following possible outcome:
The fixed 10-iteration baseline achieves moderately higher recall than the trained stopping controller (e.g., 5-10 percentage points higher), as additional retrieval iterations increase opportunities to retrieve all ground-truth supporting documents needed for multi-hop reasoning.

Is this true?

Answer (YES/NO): NO